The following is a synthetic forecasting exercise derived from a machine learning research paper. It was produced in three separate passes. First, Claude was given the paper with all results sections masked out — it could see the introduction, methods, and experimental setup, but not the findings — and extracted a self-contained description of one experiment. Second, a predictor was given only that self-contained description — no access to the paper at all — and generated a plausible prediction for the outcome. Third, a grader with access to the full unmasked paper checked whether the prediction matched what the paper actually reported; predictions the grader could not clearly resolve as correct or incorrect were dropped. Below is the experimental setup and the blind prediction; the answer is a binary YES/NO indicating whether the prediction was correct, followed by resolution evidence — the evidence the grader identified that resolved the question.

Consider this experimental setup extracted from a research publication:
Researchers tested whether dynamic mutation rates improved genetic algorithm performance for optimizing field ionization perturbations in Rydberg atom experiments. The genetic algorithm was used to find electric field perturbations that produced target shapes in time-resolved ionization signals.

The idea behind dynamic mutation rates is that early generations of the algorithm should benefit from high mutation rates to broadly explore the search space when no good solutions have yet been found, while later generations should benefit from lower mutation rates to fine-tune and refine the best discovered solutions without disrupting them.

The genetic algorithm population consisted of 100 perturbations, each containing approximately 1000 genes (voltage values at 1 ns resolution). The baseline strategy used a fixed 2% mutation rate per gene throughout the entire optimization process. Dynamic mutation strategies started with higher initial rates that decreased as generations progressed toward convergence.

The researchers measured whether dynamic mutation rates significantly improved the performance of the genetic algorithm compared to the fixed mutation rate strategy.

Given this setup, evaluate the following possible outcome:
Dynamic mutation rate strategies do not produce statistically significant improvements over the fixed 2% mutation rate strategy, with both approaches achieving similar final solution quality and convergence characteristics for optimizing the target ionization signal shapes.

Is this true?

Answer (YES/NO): YES